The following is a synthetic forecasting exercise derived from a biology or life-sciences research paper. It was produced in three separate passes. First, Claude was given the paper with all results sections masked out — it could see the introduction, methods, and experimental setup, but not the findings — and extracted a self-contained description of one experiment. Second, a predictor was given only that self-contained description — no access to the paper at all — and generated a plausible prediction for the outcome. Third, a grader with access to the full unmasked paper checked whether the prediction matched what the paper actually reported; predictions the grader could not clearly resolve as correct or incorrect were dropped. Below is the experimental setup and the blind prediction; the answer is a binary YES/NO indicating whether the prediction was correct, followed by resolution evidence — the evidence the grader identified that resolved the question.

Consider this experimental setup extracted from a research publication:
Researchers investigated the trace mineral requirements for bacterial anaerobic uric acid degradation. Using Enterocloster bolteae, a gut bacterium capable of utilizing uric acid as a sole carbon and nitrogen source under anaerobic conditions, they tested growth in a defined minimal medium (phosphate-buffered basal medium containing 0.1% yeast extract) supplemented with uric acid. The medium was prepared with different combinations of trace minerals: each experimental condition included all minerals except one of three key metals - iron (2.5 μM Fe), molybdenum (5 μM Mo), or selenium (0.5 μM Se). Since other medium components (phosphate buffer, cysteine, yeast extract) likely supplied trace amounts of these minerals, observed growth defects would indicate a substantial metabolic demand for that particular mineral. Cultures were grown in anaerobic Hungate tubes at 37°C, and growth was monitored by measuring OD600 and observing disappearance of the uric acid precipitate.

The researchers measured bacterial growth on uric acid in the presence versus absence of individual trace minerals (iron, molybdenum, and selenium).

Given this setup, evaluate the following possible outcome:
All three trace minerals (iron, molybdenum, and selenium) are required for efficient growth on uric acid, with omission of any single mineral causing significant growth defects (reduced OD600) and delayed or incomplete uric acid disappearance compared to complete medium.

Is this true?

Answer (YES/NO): NO